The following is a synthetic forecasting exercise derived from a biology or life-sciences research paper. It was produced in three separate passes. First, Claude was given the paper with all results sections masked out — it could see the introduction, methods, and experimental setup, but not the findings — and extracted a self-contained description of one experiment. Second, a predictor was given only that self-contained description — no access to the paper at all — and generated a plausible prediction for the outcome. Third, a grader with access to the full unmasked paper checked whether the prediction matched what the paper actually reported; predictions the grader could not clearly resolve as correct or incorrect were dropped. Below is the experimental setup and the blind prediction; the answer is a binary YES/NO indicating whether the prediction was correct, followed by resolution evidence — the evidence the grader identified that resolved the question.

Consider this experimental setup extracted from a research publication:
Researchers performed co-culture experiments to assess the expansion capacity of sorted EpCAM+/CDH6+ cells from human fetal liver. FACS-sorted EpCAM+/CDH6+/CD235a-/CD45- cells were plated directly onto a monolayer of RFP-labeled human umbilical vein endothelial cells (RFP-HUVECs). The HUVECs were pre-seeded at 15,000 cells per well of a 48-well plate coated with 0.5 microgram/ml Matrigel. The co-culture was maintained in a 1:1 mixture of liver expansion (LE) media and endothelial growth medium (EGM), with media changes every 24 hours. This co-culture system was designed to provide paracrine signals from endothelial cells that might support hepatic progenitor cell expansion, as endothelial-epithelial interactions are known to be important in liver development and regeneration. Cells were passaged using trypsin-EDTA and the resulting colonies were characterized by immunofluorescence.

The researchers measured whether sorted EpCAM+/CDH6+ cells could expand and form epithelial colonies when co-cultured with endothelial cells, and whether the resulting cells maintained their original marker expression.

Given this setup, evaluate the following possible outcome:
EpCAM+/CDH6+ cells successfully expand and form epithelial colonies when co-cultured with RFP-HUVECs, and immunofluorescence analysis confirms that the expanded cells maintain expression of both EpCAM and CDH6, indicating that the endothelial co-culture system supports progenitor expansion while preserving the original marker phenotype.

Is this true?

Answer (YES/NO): YES